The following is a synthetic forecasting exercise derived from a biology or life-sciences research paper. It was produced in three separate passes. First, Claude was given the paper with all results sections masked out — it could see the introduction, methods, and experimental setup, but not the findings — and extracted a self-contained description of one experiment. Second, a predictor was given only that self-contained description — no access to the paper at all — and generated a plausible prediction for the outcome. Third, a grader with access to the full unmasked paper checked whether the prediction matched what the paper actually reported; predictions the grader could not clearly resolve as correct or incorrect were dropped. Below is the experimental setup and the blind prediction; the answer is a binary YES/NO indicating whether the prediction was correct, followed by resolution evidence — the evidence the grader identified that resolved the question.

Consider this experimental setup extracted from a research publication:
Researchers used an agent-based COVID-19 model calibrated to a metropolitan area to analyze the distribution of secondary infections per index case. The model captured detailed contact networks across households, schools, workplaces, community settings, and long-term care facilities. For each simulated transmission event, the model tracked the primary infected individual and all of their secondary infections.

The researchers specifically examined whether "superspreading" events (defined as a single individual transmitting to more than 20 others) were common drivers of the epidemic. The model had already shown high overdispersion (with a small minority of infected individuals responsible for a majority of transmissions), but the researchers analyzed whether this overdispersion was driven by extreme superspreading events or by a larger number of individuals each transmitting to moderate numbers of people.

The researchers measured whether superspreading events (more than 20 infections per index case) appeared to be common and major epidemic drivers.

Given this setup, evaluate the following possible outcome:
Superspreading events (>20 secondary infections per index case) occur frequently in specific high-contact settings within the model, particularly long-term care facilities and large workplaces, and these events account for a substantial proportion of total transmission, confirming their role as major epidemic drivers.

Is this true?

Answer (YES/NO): NO